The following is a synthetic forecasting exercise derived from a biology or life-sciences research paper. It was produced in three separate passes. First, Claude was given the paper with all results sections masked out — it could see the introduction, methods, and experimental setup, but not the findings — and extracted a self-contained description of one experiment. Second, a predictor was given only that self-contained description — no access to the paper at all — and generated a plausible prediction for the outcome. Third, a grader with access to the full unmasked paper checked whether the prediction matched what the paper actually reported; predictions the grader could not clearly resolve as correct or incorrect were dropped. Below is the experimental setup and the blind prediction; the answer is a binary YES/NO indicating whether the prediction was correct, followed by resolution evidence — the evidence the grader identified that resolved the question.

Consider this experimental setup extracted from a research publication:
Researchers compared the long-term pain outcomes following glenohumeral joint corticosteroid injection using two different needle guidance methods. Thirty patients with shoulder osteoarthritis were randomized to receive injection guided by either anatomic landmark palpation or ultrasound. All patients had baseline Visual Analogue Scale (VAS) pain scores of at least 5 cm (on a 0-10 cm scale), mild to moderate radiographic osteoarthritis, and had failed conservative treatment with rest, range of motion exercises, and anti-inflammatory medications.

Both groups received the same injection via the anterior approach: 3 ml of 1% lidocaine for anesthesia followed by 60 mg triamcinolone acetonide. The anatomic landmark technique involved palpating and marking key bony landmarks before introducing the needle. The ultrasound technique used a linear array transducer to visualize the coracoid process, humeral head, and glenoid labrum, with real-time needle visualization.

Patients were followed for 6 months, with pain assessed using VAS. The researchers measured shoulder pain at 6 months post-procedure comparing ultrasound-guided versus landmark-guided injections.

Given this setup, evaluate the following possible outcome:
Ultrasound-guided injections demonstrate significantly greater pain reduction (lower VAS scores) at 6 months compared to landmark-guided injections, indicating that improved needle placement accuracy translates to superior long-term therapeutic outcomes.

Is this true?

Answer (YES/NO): NO